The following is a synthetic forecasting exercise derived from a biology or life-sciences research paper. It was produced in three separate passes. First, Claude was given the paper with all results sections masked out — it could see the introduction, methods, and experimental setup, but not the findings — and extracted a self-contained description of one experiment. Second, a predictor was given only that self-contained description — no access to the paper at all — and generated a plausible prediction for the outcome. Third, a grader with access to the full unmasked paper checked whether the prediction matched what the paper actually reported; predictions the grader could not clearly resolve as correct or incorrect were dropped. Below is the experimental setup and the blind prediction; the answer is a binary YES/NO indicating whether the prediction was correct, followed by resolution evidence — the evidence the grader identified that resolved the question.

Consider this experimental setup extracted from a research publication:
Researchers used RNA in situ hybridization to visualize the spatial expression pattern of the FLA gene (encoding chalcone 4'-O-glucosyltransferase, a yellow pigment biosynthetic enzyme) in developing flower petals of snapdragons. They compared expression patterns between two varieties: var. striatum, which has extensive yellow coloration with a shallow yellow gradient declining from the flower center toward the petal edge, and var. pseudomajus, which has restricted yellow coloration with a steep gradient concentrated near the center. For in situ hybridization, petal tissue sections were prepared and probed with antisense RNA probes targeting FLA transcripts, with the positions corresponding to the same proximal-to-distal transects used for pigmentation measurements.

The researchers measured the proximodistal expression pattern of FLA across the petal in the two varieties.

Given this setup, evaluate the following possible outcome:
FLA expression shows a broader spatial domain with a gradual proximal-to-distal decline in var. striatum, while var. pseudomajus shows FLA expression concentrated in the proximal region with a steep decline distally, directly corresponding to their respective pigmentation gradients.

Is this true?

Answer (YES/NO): YES